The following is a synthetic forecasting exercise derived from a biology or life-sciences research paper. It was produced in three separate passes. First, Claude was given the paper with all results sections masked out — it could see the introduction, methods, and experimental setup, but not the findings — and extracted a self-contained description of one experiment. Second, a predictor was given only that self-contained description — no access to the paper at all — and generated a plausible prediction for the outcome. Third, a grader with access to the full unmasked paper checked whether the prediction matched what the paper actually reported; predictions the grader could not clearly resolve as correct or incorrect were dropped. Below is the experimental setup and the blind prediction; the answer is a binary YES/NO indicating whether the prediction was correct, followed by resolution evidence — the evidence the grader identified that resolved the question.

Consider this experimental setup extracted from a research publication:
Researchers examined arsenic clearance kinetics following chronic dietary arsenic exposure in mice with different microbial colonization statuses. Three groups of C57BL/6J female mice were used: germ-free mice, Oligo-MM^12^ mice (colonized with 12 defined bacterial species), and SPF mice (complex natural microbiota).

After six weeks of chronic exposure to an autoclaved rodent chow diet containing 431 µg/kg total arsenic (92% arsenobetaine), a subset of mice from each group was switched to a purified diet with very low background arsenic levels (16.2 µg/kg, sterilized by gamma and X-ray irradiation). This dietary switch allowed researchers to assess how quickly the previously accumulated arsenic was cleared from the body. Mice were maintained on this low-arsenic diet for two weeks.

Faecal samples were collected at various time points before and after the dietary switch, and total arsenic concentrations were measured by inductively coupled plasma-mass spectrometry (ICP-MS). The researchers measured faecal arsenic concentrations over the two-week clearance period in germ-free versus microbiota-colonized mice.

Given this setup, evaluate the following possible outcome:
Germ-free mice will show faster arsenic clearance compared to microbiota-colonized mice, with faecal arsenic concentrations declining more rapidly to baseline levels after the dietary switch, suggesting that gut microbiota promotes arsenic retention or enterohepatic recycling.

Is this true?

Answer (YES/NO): NO